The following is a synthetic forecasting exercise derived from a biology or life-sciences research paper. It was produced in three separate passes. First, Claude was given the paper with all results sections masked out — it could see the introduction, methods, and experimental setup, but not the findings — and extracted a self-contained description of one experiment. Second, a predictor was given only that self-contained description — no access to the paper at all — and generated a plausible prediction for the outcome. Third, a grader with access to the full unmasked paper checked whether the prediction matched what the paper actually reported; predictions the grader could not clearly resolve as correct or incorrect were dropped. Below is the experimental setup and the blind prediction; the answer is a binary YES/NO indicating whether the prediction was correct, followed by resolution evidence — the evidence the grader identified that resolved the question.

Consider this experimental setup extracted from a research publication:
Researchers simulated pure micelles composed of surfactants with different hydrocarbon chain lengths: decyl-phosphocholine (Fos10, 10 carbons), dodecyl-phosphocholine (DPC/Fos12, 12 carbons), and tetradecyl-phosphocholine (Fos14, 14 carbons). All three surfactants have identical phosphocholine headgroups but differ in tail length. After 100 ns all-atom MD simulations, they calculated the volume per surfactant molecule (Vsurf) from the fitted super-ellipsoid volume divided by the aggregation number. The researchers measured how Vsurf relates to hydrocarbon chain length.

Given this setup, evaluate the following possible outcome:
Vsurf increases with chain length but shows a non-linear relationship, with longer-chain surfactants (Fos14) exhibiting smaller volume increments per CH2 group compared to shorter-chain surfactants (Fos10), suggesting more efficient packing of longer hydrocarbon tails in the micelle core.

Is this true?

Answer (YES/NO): NO